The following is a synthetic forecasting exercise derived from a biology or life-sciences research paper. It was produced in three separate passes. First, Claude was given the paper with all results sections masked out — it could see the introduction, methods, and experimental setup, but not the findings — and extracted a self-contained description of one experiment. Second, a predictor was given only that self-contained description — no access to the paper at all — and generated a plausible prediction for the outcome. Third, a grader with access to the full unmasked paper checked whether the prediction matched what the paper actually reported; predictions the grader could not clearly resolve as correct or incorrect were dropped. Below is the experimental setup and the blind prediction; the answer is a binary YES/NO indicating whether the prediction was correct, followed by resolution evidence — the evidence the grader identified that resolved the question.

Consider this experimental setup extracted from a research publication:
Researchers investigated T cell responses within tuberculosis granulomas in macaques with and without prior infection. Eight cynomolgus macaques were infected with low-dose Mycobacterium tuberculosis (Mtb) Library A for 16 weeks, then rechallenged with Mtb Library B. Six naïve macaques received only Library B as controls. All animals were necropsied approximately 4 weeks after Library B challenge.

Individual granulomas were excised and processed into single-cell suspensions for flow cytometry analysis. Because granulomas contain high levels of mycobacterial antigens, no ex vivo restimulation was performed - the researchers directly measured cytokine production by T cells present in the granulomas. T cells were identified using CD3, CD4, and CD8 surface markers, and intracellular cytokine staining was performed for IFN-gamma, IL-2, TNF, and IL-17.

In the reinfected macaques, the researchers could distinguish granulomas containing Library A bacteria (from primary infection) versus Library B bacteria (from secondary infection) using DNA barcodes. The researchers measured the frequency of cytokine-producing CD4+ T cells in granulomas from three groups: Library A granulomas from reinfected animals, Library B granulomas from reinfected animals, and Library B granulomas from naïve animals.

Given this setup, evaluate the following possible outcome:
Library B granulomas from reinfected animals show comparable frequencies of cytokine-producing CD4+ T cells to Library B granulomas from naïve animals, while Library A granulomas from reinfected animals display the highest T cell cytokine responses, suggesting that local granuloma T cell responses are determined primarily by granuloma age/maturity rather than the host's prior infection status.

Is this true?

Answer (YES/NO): NO